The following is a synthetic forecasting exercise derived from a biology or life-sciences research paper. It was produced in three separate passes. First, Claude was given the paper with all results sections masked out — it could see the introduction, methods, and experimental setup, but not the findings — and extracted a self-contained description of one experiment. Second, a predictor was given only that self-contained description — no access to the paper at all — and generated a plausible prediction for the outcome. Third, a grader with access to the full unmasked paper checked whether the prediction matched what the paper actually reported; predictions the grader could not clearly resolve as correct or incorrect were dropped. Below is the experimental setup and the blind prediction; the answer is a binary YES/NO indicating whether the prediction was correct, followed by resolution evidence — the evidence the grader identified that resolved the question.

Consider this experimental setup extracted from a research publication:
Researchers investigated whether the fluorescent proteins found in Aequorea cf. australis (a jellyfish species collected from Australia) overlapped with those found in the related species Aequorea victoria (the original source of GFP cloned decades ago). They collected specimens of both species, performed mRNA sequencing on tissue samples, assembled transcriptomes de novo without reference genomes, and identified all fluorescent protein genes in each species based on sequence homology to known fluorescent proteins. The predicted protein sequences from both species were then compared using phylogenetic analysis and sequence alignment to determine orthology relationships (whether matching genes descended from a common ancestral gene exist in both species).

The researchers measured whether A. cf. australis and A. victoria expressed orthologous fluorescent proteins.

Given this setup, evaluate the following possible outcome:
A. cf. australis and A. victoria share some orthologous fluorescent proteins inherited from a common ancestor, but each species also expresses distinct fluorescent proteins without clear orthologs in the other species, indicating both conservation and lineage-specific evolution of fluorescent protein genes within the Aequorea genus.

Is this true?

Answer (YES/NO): YES